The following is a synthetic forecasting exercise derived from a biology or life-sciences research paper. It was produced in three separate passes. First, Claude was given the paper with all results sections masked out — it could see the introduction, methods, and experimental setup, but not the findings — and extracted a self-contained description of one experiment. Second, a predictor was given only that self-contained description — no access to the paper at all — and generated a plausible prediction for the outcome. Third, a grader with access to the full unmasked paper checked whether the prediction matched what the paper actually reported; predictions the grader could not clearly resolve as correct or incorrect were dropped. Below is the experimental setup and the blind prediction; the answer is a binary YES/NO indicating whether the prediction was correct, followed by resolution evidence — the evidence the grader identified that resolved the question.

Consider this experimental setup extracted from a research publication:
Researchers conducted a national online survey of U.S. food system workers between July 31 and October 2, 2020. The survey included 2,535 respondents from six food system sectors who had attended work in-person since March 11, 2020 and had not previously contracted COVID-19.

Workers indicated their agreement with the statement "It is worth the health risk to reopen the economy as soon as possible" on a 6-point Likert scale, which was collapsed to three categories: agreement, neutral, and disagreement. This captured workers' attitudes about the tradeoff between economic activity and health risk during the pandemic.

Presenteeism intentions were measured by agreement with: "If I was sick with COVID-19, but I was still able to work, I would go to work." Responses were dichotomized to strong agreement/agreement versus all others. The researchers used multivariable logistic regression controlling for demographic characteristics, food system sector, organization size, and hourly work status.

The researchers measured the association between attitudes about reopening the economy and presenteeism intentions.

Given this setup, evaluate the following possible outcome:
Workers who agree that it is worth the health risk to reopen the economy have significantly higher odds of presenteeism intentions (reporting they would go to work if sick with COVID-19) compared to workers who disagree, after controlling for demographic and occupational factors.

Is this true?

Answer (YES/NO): YES